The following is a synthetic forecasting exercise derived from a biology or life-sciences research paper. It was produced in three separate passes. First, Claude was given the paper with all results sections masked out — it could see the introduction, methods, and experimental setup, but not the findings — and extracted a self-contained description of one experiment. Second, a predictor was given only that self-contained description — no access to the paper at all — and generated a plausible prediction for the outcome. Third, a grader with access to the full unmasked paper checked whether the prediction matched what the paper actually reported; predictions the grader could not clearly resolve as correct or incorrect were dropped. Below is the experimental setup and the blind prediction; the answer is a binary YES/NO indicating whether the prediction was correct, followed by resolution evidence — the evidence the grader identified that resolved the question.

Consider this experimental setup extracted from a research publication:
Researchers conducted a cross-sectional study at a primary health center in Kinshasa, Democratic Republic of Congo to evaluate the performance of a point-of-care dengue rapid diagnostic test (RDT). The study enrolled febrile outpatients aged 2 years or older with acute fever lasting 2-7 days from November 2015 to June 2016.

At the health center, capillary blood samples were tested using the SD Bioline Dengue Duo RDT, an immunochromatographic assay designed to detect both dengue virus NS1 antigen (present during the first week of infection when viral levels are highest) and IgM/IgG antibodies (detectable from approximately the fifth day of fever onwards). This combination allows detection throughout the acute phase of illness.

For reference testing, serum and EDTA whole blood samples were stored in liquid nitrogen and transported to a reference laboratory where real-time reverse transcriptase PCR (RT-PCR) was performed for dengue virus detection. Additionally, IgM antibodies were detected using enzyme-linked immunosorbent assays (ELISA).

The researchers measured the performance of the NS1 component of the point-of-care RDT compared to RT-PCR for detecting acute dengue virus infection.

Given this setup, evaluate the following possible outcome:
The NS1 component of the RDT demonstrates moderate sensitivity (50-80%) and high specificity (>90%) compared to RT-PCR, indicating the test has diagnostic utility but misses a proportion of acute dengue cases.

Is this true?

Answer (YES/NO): NO